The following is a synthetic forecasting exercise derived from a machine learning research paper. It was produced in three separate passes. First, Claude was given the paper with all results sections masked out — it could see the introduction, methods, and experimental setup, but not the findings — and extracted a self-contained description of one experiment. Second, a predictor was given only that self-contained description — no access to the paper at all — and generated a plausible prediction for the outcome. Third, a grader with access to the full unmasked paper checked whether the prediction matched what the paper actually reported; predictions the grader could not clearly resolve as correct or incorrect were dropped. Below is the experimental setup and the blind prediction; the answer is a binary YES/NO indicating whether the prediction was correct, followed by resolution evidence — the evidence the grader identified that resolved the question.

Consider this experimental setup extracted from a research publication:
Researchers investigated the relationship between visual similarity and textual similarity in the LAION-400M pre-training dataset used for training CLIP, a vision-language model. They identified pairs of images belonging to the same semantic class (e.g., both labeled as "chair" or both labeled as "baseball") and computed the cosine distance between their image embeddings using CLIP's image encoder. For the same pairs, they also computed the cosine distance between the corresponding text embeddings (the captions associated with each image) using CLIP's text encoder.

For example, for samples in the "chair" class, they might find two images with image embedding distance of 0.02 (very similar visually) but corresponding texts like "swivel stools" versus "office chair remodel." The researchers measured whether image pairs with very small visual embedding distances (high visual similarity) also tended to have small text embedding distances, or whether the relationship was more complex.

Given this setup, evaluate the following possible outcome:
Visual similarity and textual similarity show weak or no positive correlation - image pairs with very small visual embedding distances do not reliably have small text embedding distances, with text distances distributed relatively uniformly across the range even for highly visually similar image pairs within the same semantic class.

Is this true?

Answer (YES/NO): YES